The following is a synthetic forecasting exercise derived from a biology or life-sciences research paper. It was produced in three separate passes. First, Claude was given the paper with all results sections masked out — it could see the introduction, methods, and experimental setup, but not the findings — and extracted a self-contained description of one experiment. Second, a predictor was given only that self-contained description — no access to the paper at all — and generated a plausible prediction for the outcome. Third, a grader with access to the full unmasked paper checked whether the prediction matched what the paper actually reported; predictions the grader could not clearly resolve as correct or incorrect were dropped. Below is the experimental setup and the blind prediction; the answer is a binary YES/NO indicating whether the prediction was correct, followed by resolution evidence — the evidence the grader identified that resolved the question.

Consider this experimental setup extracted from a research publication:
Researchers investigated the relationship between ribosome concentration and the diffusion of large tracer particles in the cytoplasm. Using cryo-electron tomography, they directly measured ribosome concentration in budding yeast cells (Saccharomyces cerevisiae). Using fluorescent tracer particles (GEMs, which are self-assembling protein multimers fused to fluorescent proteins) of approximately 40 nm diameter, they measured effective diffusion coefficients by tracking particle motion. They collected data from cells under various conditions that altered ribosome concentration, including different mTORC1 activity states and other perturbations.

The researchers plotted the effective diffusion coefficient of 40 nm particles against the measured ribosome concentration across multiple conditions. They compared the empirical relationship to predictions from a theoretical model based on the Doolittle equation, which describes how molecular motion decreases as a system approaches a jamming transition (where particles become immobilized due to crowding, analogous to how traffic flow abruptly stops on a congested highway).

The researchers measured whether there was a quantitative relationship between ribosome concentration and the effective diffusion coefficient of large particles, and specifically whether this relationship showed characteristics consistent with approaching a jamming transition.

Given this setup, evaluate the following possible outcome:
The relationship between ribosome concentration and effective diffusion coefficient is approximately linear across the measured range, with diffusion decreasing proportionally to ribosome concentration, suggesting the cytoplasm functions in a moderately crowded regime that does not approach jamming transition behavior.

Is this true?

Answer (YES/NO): NO